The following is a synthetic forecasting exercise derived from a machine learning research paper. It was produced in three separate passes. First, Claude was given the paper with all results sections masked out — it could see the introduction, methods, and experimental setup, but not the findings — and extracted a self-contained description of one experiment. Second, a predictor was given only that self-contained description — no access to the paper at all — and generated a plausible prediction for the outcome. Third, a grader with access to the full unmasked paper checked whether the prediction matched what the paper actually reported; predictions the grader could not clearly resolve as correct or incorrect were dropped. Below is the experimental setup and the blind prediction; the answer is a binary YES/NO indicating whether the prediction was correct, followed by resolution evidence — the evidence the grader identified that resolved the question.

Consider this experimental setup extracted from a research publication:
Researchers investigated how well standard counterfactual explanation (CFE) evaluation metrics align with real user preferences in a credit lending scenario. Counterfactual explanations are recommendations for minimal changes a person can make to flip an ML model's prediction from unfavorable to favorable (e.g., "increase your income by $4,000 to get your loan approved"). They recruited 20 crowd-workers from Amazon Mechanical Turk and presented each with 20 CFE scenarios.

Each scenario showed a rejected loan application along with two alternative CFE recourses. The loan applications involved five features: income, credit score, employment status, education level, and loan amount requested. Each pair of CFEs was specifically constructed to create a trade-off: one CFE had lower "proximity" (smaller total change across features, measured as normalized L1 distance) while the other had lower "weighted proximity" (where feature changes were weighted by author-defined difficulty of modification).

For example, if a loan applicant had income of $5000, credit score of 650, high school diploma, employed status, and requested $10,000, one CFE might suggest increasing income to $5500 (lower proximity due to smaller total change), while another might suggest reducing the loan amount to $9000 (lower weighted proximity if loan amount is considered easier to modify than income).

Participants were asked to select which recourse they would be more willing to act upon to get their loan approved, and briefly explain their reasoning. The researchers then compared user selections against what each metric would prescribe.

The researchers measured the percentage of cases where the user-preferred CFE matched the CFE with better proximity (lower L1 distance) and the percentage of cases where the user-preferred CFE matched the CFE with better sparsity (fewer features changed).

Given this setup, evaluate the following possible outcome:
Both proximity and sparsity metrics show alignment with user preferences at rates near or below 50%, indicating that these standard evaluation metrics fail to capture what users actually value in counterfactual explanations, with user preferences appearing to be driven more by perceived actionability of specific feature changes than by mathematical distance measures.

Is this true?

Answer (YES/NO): NO